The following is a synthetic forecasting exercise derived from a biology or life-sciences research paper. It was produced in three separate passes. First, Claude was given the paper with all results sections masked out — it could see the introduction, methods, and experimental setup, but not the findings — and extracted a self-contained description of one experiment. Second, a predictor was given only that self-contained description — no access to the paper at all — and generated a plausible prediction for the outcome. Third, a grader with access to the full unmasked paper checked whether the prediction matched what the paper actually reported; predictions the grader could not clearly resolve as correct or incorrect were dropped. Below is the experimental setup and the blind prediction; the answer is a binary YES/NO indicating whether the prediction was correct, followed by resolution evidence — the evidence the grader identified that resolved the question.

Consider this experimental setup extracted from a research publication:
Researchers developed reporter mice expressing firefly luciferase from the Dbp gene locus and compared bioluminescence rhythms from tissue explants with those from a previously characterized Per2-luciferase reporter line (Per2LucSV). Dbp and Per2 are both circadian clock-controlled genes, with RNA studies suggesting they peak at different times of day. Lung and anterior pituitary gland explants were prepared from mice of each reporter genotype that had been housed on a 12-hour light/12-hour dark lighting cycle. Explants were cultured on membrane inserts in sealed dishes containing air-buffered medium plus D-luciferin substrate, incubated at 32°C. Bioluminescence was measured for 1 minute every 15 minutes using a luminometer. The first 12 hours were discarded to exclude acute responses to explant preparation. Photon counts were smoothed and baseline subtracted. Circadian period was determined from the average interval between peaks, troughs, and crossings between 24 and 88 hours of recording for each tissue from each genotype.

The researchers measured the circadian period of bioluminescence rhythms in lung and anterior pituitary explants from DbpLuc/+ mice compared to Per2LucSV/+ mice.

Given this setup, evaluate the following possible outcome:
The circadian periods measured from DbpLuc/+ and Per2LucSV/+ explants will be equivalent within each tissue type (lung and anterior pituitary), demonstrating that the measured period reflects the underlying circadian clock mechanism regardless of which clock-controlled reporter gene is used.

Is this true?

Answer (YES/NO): NO